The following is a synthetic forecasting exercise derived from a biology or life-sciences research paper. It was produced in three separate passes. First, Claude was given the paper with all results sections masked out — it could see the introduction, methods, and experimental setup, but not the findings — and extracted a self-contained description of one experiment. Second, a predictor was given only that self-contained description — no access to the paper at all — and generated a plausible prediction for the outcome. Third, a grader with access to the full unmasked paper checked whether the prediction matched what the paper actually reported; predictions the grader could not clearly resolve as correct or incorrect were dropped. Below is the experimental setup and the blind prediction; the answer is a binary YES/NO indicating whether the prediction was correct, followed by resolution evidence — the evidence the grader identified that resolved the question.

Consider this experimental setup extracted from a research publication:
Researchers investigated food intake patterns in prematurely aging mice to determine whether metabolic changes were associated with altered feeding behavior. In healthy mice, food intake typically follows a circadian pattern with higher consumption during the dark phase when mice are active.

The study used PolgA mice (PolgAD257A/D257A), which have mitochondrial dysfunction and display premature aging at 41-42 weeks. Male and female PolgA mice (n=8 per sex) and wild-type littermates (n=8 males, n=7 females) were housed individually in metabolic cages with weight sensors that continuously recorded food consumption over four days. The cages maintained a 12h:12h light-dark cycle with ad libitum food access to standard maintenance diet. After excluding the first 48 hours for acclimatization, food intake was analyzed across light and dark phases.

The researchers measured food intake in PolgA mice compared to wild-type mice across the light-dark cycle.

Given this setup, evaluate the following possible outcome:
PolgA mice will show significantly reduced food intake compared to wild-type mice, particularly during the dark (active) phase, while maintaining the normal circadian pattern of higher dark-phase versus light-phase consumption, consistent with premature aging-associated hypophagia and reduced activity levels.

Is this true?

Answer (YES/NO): NO